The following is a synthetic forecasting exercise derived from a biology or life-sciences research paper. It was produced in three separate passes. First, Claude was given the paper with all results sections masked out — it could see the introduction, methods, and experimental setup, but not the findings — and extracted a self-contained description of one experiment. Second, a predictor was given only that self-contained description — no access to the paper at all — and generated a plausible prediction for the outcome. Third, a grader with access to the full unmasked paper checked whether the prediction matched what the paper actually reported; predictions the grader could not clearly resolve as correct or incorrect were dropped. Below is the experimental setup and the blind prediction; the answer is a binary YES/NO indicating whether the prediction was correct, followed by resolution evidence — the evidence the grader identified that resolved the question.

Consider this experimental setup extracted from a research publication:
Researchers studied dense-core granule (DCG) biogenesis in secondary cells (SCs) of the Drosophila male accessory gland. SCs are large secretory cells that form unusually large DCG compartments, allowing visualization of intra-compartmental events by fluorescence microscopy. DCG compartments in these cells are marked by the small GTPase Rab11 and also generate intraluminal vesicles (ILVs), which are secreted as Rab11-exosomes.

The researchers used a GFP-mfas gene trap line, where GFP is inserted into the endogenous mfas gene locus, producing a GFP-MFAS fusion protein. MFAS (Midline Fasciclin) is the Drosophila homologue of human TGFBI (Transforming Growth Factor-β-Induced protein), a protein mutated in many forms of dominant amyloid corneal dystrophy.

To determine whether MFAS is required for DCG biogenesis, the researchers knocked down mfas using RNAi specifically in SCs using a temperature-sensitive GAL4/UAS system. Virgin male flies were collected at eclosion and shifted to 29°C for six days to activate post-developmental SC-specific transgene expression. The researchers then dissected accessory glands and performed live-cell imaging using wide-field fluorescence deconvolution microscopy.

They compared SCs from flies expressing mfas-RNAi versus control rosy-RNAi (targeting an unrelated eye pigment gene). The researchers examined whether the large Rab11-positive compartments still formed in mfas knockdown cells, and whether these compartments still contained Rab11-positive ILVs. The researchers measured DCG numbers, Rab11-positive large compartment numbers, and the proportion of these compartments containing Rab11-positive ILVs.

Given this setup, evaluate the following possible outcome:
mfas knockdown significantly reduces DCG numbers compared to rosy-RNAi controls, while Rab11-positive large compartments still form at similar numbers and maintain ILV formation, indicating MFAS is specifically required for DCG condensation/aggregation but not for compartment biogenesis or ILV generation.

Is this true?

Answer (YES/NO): NO